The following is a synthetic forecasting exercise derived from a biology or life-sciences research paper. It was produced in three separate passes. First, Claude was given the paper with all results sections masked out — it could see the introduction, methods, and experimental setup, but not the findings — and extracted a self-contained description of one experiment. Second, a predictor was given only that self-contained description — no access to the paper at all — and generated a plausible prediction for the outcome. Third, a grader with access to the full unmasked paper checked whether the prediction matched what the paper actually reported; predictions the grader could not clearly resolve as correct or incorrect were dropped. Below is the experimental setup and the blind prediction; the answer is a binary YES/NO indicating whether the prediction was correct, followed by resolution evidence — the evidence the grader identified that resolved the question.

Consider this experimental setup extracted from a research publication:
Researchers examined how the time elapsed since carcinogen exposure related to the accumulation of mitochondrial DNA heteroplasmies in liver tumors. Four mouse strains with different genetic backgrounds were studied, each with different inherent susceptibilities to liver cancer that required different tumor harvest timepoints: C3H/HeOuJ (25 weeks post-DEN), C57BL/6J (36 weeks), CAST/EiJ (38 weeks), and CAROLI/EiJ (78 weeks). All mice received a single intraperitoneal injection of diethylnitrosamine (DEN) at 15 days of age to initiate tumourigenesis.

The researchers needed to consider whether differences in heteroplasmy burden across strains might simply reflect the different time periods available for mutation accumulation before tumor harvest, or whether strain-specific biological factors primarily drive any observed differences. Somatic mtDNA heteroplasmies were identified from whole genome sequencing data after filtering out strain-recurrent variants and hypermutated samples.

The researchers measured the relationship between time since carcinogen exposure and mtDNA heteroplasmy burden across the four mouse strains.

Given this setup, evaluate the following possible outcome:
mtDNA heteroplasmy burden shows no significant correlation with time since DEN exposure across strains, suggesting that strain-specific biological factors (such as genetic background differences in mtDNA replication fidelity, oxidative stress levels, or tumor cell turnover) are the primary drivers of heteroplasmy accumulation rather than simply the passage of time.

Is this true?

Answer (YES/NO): NO